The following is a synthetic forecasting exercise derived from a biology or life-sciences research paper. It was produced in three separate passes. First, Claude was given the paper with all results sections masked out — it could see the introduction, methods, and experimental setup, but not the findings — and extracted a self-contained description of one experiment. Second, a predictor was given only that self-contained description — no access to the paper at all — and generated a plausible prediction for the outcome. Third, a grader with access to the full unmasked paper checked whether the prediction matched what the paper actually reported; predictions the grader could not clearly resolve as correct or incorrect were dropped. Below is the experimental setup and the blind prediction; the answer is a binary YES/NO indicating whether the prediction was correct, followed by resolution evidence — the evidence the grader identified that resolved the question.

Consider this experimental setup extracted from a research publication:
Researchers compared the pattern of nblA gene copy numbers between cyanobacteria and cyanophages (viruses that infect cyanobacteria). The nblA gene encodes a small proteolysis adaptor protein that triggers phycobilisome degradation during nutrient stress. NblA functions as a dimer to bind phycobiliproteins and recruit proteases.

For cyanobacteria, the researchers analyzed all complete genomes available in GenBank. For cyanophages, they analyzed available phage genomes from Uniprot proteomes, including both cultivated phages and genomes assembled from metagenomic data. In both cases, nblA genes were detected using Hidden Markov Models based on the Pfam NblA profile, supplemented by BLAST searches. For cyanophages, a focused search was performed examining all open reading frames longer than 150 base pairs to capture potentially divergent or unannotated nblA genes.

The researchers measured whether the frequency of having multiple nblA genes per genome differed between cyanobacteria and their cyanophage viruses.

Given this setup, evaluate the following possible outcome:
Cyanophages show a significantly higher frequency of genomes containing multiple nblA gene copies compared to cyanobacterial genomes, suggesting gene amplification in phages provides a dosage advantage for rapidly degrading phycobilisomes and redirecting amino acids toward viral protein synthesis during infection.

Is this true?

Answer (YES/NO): NO